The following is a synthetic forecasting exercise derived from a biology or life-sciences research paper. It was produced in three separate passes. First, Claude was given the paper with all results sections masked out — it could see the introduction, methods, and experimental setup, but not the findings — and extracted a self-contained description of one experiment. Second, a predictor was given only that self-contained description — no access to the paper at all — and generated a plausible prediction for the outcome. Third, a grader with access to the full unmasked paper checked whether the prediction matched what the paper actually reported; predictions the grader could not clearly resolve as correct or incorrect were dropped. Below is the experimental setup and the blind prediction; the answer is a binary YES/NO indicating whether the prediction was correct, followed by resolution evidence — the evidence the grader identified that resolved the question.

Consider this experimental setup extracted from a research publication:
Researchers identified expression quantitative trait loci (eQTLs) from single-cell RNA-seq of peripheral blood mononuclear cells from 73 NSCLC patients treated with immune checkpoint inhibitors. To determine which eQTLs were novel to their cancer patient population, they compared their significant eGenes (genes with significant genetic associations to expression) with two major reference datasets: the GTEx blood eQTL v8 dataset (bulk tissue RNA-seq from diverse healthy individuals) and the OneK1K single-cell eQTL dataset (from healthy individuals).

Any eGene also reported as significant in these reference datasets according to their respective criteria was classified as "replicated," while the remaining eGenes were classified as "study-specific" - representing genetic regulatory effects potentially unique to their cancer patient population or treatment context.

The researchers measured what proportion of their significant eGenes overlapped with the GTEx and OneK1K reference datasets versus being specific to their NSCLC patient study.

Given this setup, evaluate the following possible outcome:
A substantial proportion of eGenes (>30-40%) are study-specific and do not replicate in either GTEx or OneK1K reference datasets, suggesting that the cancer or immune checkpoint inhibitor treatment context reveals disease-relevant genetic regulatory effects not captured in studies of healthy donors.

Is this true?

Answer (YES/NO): NO